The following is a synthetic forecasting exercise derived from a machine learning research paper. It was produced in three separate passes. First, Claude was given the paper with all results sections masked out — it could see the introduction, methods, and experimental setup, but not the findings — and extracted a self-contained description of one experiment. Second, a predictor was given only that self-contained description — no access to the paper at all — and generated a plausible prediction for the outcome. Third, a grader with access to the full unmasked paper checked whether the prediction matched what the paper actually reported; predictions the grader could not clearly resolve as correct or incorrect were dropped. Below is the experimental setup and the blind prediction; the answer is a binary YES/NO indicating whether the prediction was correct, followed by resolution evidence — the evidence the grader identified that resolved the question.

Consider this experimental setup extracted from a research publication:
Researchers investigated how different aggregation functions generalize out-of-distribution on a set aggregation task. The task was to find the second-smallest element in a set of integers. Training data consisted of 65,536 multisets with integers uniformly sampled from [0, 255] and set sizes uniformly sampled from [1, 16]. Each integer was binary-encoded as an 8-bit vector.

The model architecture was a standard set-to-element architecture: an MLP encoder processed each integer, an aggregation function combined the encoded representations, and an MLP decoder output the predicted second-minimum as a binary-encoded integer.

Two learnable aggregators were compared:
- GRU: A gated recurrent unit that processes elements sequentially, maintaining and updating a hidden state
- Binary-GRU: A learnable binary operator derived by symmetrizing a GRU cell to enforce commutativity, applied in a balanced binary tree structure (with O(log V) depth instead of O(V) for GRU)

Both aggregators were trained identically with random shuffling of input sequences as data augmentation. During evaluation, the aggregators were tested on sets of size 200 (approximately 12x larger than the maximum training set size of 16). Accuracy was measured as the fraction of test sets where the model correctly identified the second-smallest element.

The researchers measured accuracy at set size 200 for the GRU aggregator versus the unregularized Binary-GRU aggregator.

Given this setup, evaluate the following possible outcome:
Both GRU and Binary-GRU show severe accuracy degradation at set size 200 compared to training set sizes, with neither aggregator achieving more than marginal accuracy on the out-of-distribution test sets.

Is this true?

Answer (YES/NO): NO